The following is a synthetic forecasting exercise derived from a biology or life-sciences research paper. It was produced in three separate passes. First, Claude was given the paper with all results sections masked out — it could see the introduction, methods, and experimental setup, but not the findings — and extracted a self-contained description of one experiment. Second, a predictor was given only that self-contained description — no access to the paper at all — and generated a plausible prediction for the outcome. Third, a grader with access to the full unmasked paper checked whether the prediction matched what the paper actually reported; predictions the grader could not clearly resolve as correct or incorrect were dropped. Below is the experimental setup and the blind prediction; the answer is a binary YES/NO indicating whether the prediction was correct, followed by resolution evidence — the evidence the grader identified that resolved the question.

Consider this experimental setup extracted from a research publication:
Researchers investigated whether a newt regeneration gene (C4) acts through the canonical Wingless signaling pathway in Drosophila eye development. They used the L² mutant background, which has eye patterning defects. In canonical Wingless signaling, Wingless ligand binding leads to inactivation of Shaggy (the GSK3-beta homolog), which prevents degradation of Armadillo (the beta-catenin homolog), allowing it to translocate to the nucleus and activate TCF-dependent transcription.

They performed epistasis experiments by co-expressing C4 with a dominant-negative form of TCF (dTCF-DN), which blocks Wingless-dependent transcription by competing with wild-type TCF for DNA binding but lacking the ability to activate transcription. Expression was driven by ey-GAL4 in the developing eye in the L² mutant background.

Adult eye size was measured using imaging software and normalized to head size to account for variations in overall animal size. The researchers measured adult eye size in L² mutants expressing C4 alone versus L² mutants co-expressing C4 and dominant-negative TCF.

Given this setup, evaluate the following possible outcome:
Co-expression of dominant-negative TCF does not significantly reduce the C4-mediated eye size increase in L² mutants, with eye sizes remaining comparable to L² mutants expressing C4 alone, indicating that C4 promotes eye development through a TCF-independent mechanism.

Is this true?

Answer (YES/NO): NO